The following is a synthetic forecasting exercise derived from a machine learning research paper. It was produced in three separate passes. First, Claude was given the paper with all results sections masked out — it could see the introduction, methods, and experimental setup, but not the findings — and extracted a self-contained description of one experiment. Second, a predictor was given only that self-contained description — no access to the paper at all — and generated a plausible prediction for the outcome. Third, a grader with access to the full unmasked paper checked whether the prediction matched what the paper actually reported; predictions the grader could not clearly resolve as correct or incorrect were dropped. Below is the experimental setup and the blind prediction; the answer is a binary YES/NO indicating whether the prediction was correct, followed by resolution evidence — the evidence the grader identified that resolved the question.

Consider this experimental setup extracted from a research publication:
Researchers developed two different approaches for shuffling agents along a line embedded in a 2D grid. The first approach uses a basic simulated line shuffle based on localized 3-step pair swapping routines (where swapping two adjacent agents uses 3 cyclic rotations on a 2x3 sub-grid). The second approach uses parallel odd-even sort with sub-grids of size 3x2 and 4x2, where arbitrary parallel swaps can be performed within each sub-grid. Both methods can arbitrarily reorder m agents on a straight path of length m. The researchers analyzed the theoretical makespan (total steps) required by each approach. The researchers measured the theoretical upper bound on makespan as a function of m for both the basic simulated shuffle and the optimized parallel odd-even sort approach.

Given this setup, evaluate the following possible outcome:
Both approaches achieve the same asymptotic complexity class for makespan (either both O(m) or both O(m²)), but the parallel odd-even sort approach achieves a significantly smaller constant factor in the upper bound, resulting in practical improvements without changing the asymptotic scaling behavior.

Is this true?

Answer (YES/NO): YES